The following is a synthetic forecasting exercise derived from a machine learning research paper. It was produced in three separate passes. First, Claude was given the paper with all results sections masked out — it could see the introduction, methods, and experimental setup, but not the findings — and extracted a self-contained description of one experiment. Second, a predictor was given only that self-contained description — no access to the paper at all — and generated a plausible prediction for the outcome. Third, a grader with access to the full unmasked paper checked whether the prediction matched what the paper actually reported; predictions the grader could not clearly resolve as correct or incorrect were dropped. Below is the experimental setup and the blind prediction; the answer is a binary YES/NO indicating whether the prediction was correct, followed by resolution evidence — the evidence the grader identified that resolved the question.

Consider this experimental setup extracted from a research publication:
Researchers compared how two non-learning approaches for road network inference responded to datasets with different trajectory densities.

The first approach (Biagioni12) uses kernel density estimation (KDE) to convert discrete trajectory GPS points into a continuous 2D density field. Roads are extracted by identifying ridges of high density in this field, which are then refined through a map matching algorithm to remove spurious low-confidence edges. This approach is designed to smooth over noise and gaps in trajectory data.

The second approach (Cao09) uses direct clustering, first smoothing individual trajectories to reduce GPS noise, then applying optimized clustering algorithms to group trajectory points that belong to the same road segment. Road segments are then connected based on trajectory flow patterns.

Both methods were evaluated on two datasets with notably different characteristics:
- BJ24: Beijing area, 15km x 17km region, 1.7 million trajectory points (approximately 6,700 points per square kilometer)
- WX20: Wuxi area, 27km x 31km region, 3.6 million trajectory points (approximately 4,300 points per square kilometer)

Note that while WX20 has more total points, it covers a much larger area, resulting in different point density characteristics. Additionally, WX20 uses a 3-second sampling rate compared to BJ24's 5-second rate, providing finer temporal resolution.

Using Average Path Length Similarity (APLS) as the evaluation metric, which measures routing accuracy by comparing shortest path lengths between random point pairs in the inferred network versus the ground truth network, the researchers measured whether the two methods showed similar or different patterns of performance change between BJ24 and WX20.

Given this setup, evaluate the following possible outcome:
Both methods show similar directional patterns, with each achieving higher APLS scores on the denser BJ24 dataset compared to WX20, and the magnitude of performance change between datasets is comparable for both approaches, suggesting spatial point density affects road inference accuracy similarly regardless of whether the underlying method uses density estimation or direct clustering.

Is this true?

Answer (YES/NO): NO